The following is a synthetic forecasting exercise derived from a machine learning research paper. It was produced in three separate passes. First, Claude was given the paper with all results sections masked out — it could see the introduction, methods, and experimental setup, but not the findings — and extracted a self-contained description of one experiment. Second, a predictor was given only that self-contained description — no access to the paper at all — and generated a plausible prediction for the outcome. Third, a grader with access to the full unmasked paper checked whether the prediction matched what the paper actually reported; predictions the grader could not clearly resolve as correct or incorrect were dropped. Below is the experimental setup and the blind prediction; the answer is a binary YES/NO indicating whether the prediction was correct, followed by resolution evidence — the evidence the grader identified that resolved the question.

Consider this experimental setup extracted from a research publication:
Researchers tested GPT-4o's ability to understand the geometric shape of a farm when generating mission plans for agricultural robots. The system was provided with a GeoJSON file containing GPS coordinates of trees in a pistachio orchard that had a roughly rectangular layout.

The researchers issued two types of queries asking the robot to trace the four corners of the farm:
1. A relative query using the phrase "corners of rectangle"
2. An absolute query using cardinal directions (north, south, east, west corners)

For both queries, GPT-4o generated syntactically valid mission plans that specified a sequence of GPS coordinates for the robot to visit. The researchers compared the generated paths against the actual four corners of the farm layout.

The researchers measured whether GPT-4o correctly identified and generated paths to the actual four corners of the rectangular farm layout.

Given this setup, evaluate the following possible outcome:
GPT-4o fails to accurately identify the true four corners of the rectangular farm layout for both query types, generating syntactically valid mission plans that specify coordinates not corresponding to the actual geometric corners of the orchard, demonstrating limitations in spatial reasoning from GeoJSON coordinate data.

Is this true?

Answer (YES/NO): YES